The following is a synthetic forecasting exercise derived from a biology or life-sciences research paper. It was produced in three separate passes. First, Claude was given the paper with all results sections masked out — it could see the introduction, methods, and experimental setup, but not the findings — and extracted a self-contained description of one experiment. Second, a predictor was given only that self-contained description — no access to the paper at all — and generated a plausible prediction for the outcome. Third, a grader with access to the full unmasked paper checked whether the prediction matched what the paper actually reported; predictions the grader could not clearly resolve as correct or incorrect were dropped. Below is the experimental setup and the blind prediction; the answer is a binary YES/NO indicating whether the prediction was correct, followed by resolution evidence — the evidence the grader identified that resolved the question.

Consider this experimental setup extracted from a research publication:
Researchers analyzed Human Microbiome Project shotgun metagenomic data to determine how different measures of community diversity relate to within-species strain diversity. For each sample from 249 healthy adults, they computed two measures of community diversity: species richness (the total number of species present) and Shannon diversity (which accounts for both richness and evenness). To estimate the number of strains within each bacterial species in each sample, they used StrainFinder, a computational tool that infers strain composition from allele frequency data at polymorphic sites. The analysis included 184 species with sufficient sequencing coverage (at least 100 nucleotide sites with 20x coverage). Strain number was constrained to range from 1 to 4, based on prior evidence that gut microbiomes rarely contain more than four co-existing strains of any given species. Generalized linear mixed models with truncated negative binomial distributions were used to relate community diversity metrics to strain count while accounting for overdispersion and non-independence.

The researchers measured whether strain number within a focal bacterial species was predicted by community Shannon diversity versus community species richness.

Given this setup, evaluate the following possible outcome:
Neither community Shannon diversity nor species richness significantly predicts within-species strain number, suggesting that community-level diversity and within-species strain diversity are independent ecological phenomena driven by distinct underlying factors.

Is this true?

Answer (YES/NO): NO